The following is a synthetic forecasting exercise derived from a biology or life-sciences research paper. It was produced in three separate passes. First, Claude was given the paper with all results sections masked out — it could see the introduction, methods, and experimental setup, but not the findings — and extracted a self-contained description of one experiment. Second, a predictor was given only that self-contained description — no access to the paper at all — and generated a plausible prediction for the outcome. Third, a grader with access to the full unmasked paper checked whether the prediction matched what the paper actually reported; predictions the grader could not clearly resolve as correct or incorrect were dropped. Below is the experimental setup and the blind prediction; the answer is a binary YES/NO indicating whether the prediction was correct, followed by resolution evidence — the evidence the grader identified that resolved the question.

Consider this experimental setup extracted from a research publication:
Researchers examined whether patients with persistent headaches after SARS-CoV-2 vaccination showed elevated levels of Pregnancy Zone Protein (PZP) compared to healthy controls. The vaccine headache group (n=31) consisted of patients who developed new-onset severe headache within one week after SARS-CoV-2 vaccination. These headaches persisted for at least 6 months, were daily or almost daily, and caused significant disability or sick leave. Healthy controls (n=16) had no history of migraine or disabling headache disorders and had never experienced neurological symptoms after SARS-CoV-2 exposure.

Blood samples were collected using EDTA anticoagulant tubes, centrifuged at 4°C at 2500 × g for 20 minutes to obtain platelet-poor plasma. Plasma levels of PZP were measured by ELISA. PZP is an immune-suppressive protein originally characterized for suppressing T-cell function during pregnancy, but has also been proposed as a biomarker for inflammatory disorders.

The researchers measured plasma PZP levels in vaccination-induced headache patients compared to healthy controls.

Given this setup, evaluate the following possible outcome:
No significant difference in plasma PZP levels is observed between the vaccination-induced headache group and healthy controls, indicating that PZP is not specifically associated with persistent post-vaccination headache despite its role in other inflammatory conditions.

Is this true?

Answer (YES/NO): NO